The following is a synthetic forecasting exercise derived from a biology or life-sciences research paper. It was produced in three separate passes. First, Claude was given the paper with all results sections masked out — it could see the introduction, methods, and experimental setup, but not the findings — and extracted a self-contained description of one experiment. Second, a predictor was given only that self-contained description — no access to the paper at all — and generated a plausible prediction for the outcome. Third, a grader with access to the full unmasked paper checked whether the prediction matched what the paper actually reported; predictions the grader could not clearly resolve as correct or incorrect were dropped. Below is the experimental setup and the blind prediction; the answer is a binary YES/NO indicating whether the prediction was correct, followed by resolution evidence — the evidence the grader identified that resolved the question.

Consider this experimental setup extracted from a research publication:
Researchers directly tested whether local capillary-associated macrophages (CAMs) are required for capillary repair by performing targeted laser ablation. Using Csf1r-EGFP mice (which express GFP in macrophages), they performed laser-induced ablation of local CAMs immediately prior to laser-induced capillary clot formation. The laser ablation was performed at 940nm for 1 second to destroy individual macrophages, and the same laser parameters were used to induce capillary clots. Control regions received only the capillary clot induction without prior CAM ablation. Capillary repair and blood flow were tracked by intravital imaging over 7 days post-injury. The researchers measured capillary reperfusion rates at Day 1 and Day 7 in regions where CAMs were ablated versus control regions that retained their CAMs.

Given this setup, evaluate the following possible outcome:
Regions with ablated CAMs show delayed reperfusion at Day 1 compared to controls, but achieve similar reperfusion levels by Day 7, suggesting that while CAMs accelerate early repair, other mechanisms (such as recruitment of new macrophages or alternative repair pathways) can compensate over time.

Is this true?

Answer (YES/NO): NO